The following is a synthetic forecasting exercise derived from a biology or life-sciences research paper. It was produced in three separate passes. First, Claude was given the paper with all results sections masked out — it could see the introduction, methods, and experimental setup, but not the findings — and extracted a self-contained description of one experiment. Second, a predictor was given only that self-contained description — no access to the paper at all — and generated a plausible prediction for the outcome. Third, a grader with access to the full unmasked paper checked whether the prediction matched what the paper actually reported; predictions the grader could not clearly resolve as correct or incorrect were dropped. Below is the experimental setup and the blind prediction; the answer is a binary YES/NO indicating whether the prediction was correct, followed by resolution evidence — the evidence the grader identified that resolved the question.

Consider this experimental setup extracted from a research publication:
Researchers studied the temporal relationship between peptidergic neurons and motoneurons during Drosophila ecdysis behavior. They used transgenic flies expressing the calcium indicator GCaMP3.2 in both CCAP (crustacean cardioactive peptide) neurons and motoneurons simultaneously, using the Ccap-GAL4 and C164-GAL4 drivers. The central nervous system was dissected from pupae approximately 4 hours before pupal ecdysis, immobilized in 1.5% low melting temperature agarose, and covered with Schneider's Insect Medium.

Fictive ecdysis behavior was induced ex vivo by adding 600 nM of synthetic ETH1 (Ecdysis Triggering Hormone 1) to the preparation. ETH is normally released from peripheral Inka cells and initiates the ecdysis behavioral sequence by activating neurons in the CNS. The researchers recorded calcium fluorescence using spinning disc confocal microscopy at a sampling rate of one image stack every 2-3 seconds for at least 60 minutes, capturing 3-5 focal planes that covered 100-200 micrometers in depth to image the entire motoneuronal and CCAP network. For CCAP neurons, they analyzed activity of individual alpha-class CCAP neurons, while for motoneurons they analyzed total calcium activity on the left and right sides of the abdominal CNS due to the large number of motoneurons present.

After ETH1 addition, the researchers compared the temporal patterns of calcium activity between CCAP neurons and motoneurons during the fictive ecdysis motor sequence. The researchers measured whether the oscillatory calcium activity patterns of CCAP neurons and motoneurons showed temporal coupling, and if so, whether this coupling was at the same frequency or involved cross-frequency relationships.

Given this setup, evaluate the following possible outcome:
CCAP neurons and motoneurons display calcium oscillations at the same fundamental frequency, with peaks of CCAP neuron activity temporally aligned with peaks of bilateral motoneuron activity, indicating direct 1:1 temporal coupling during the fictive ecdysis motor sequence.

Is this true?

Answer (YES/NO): NO